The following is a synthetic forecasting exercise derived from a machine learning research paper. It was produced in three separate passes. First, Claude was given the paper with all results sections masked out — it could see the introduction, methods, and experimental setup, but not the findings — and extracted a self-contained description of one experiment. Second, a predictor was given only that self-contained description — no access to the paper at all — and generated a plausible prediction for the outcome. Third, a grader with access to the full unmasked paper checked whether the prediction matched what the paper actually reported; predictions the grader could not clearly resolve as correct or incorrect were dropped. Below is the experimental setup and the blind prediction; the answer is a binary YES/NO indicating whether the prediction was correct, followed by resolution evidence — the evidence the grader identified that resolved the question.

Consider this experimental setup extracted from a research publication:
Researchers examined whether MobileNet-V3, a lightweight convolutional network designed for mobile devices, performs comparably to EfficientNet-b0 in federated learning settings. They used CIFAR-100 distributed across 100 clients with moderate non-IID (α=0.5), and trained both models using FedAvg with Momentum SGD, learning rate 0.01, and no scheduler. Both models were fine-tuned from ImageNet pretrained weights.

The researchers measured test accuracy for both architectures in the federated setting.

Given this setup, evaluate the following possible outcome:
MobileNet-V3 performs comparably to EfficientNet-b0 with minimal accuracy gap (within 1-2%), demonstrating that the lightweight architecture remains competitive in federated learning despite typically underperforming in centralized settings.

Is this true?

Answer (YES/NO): NO